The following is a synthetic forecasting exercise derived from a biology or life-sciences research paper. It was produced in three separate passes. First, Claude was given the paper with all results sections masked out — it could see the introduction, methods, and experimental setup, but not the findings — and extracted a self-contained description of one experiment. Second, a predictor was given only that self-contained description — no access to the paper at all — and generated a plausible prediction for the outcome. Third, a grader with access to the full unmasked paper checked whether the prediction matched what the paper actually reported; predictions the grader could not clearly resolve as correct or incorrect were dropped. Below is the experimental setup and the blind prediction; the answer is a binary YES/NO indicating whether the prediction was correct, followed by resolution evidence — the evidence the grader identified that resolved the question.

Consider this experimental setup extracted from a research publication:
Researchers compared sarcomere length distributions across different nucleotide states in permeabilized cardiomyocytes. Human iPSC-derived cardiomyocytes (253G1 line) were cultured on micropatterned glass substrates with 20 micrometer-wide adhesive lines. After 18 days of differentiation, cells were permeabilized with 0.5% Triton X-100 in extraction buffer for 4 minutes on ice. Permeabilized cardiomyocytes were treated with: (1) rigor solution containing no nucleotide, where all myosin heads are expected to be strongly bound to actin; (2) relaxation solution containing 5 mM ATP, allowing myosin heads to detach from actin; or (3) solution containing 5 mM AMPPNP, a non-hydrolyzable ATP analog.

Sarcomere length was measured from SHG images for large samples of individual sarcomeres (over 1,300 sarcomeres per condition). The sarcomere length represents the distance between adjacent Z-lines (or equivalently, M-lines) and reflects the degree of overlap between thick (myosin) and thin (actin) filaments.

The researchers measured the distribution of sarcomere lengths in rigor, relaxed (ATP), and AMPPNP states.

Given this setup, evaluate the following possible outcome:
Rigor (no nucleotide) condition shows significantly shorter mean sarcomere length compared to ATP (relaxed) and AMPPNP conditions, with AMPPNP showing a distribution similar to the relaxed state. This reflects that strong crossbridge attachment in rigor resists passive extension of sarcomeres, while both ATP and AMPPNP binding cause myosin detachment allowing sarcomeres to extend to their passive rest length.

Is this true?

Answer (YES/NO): NO